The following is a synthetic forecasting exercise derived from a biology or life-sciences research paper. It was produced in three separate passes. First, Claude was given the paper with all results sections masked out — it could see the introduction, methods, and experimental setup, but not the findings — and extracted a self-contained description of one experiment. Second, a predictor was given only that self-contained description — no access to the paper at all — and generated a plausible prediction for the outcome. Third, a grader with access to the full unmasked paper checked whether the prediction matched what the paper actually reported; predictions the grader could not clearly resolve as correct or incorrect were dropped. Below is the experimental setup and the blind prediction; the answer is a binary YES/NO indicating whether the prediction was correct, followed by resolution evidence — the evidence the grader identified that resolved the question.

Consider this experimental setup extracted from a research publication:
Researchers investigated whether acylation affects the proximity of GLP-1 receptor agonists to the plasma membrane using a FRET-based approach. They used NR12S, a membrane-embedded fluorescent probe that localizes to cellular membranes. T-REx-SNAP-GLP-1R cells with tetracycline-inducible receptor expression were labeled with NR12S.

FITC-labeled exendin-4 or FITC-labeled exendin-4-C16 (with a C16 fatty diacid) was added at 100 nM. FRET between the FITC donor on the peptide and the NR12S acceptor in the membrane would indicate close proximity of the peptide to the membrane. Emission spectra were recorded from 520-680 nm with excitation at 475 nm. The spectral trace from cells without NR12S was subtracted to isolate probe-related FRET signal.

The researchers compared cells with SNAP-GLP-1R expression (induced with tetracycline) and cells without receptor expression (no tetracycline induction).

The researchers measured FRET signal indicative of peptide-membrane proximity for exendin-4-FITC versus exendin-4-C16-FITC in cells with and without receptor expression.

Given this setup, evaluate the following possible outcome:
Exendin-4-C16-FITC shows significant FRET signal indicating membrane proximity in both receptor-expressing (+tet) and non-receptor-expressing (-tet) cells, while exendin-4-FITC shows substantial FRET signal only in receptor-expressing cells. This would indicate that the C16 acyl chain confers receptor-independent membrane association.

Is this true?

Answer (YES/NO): NO